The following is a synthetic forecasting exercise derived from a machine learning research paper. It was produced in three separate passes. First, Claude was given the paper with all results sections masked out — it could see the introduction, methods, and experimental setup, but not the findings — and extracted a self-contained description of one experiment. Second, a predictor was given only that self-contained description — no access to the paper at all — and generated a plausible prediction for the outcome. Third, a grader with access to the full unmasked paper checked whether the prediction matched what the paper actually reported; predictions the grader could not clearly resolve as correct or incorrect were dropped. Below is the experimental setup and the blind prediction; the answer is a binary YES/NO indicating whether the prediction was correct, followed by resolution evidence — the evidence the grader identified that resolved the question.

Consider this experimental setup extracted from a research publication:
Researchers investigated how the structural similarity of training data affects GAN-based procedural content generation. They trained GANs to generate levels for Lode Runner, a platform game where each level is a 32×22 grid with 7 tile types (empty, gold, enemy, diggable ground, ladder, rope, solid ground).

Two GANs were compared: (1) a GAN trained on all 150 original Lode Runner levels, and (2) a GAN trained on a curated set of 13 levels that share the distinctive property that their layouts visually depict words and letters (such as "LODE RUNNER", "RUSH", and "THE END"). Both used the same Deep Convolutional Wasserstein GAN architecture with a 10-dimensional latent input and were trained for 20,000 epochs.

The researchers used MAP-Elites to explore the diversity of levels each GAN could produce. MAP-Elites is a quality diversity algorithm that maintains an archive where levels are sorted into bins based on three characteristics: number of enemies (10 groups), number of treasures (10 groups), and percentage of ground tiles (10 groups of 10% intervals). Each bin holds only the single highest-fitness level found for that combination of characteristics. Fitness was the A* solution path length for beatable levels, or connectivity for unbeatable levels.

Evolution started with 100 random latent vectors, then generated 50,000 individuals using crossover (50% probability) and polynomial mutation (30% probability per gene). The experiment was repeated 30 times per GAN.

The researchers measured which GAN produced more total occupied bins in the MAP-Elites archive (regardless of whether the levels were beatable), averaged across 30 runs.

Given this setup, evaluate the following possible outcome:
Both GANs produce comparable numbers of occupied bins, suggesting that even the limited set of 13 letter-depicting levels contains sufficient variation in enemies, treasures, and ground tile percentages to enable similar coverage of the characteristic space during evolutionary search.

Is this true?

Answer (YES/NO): NO